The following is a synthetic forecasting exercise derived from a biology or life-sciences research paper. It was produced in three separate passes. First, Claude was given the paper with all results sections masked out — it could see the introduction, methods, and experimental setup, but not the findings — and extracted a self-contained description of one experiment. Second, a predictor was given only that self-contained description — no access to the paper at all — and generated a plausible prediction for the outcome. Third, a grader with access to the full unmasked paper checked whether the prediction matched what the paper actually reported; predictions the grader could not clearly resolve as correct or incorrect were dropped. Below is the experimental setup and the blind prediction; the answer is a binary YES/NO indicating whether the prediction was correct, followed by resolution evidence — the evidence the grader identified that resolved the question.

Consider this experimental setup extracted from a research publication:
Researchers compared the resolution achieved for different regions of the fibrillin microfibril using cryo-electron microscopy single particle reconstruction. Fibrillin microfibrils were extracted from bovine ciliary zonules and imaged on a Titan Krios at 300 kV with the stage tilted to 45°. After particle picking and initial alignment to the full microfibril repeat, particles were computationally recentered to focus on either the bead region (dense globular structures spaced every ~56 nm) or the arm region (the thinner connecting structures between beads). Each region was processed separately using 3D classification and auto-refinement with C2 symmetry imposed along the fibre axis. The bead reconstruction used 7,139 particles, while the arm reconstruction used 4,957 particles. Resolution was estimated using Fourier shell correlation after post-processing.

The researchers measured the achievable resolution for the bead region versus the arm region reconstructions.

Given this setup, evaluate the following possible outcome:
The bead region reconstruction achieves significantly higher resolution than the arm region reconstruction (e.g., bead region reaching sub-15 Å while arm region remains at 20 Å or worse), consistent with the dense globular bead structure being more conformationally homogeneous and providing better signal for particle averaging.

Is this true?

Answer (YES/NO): YES